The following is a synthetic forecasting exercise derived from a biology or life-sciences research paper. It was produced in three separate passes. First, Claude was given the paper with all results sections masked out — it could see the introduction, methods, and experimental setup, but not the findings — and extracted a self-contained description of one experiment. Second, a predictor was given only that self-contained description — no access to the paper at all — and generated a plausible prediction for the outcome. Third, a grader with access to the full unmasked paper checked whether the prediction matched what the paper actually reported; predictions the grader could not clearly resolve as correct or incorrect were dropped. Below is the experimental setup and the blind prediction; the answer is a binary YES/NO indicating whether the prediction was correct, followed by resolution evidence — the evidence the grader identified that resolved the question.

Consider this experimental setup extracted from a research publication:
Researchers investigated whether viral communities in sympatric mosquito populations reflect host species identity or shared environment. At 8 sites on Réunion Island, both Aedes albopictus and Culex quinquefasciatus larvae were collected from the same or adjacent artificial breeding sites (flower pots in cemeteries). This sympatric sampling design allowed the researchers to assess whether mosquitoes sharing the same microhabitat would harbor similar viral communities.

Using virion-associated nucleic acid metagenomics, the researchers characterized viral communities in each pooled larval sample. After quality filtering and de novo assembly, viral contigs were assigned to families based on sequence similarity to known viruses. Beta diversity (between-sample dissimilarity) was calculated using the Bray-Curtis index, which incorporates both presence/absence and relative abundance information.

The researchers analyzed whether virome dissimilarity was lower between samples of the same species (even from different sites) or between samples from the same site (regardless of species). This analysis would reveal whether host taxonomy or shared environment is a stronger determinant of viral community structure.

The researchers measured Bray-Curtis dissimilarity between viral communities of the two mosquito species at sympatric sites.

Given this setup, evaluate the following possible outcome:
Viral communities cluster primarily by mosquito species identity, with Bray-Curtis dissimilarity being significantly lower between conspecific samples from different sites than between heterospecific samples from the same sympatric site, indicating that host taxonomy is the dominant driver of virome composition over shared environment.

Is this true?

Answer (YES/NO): YES